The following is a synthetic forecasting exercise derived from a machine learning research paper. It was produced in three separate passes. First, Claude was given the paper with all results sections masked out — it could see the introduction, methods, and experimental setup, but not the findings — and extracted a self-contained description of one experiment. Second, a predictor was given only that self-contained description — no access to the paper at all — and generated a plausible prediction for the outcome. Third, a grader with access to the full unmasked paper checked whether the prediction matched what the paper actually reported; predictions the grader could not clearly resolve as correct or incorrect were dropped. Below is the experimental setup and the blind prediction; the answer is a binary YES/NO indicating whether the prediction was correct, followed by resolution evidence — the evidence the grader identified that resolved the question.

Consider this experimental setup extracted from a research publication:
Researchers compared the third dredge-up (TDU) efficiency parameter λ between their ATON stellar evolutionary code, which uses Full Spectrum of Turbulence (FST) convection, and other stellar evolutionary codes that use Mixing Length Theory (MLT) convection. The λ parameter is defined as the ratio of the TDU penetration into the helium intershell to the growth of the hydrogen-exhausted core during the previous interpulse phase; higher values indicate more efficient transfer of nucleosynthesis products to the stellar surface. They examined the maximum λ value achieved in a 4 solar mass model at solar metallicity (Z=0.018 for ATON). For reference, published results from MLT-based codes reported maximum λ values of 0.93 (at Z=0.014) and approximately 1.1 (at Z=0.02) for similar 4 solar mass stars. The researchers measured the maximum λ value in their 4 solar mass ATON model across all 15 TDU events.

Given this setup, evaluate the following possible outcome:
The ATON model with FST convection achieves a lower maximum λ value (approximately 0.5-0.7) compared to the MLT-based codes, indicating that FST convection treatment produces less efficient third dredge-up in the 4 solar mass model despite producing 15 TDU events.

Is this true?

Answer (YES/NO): NO